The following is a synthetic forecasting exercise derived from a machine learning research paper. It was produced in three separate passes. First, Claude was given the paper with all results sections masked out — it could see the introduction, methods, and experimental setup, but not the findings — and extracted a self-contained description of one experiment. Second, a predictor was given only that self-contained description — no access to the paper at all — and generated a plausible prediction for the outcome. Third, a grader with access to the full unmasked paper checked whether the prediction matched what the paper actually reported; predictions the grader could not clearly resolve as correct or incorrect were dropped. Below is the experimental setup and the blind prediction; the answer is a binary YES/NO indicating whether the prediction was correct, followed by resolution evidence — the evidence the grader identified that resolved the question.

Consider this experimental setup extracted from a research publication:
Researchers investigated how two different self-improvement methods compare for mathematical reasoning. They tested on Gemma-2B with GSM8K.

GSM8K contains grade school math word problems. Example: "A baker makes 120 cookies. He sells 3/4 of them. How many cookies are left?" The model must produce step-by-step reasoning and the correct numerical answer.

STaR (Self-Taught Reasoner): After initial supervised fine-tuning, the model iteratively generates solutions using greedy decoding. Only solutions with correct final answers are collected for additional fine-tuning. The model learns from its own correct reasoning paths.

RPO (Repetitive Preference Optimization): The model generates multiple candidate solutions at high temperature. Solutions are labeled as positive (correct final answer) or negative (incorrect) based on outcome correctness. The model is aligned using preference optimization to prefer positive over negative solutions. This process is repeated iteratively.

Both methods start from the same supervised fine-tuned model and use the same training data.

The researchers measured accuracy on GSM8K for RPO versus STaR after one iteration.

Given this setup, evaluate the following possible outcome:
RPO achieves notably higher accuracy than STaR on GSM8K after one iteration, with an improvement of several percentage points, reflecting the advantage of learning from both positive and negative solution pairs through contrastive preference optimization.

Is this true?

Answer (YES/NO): YES